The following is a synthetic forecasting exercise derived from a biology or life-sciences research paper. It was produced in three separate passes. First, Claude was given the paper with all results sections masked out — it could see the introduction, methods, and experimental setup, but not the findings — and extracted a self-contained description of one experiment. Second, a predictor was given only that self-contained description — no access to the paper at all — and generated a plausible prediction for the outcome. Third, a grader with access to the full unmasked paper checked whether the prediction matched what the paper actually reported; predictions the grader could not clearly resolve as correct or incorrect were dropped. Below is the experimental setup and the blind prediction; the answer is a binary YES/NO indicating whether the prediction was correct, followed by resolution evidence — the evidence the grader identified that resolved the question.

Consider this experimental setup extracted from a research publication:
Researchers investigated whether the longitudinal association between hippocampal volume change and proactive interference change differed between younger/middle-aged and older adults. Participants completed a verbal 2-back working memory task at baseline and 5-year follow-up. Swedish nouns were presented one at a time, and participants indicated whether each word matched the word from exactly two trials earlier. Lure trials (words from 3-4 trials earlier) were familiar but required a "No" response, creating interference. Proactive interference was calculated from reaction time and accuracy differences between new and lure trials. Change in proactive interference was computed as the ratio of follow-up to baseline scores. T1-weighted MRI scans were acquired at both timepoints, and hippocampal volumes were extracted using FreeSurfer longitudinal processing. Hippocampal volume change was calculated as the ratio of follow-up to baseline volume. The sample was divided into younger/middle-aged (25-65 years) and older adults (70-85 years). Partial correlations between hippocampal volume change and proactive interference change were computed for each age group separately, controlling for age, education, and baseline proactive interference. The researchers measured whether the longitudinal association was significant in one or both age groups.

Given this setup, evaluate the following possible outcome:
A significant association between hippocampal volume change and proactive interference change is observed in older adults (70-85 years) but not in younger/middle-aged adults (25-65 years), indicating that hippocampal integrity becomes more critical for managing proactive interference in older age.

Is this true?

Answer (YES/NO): YES